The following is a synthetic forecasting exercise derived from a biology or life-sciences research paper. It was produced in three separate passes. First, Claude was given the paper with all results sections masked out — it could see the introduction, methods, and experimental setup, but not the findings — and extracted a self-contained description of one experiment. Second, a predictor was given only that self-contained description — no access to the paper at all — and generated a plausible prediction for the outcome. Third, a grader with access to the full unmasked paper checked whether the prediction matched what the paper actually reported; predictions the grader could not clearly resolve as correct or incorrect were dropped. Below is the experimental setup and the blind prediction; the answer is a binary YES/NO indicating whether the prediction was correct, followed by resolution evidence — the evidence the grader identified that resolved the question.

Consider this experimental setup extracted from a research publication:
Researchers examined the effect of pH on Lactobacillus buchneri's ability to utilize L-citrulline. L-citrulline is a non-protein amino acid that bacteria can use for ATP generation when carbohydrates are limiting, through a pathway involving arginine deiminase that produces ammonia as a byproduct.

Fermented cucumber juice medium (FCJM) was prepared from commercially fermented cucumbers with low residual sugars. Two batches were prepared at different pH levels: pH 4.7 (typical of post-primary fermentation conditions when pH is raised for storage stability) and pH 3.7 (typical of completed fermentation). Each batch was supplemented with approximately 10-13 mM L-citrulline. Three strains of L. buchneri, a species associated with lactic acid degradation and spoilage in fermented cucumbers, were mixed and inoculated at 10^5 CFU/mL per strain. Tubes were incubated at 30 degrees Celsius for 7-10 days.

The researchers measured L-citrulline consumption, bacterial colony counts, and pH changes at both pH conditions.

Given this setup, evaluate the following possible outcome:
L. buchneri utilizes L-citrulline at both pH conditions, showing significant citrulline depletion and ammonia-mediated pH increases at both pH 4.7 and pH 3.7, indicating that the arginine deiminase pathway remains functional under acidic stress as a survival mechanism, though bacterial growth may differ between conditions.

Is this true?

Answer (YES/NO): NO